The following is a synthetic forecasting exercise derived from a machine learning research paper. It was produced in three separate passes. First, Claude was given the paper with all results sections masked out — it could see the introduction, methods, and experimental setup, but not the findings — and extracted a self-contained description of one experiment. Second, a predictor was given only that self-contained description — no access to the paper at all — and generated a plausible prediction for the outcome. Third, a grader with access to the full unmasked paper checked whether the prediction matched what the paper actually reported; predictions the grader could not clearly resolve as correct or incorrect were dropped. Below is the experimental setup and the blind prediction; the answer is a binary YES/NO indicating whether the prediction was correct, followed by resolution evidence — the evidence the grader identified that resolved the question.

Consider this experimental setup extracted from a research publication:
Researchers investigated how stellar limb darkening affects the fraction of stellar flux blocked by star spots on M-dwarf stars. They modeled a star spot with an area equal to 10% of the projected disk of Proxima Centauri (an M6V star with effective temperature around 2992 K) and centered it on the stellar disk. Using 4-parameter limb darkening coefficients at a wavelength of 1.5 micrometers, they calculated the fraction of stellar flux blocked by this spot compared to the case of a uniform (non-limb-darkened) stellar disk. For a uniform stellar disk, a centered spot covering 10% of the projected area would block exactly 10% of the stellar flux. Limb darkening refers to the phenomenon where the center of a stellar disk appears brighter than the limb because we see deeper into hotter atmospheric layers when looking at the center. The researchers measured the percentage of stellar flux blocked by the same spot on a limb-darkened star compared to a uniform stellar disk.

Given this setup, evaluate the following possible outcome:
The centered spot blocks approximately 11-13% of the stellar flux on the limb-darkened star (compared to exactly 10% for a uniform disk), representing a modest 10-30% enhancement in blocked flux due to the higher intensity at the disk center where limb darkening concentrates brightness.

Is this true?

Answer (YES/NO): YES